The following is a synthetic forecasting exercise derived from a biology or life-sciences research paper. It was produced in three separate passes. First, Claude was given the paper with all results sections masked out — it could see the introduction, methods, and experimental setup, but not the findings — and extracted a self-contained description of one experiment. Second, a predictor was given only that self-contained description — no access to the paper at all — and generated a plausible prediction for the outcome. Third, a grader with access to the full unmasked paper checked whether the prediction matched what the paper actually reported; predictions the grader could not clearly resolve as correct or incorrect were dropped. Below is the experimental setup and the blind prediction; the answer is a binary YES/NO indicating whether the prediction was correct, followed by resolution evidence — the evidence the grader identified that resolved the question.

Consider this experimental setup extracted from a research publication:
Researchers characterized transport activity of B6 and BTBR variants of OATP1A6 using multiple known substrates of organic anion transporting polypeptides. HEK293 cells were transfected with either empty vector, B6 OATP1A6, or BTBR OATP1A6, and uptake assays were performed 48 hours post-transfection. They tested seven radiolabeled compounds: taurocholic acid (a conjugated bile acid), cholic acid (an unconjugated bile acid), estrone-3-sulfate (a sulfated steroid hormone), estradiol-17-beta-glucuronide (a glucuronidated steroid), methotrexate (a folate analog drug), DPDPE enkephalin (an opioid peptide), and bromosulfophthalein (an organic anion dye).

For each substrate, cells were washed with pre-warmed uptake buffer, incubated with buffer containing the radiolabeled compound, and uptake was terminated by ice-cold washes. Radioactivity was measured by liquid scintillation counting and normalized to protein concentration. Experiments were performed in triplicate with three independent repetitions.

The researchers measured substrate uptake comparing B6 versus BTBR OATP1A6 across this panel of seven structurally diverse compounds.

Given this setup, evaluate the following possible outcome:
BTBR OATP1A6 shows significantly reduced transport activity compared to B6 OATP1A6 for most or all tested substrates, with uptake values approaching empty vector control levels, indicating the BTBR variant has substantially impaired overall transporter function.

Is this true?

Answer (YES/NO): NO